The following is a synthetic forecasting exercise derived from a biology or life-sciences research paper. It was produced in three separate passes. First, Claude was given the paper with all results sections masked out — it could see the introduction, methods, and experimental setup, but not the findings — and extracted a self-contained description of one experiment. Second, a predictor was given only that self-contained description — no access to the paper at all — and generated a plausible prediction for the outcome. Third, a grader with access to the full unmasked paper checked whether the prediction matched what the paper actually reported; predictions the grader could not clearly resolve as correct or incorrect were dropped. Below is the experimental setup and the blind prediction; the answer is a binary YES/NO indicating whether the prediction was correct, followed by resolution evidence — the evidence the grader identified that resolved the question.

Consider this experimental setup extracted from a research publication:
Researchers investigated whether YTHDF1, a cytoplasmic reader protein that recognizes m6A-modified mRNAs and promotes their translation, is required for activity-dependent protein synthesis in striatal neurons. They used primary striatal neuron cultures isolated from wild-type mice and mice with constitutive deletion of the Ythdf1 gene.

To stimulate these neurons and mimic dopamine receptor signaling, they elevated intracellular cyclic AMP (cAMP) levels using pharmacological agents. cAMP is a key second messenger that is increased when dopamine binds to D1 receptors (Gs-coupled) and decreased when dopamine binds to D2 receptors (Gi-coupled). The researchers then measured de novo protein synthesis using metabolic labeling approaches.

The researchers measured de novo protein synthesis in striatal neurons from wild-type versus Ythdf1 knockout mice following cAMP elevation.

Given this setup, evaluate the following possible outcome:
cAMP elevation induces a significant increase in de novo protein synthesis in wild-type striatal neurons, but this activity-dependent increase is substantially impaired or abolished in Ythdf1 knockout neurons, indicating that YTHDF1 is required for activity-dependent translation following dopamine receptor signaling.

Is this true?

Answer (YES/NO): YES